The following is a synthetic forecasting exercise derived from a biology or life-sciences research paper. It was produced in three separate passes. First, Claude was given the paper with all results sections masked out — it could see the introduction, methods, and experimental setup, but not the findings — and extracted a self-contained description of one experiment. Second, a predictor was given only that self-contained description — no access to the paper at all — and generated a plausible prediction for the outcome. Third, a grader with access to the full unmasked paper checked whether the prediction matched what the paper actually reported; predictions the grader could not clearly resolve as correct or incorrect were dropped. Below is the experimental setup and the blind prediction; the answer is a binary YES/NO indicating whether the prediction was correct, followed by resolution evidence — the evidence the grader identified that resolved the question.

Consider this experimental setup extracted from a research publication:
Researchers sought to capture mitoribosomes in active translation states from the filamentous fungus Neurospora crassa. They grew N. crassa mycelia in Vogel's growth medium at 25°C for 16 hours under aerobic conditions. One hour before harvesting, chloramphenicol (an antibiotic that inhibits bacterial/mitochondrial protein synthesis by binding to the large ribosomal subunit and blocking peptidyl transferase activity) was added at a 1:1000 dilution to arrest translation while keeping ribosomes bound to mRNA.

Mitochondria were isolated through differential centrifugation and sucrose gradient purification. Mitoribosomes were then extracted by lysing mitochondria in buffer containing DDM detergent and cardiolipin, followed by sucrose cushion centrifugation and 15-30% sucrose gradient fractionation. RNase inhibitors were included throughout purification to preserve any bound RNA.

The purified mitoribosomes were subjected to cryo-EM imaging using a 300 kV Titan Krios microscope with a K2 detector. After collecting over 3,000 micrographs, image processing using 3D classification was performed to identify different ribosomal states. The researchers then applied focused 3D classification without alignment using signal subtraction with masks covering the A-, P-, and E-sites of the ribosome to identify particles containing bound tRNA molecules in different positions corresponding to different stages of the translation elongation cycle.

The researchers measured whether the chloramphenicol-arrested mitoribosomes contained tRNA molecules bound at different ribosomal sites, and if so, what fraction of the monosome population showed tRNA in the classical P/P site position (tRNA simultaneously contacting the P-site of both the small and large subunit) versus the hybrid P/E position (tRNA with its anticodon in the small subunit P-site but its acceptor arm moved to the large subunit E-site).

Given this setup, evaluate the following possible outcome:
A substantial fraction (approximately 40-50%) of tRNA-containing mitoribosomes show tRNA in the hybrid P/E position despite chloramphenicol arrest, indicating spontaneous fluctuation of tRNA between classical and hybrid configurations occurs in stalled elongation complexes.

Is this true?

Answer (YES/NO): YES